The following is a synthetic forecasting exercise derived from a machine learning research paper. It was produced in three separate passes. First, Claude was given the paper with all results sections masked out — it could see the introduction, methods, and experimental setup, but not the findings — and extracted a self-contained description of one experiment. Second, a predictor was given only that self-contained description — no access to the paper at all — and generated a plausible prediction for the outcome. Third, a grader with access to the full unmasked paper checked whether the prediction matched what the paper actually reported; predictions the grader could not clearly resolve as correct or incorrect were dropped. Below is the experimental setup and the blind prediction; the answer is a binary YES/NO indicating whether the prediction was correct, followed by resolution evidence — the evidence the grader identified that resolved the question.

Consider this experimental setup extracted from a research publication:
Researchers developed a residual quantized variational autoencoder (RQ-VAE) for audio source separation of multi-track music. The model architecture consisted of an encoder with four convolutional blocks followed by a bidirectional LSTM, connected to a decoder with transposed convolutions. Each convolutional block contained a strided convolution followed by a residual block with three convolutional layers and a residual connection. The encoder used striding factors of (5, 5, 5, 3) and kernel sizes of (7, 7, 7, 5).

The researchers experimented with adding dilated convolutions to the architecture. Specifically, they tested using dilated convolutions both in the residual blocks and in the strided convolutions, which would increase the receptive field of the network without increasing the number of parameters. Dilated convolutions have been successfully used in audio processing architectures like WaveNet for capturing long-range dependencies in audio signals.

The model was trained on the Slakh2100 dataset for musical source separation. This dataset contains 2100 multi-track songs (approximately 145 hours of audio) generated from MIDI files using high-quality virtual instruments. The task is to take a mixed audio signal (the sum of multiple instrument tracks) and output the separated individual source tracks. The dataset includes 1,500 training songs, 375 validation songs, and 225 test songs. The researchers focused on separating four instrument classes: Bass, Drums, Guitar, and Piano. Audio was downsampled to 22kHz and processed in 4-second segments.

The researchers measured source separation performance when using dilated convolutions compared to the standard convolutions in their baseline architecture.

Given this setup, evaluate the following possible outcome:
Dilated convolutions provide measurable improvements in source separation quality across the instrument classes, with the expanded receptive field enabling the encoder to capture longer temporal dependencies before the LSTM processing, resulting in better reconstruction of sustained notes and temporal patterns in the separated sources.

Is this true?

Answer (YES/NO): NO